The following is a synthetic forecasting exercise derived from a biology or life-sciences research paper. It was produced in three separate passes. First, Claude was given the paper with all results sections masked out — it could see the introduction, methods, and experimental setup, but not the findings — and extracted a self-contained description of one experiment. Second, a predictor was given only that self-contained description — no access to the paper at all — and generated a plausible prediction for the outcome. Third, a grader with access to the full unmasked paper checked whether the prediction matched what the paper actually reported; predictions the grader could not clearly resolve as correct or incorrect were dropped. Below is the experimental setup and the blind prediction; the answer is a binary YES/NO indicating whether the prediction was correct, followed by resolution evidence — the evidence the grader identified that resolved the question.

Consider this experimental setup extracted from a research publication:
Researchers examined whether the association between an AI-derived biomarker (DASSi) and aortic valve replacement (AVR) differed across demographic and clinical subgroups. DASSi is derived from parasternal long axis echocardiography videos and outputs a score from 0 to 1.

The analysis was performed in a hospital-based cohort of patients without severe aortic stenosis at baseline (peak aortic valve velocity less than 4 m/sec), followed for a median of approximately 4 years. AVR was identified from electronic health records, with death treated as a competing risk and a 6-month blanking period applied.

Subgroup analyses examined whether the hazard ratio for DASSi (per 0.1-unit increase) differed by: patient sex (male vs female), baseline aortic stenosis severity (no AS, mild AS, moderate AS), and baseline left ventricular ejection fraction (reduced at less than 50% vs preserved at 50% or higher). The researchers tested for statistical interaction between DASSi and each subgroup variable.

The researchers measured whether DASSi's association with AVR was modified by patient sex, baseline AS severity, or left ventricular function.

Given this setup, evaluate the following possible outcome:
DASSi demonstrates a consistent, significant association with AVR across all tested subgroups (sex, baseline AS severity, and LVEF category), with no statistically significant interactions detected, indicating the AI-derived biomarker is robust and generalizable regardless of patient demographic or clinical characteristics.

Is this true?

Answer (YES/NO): YES